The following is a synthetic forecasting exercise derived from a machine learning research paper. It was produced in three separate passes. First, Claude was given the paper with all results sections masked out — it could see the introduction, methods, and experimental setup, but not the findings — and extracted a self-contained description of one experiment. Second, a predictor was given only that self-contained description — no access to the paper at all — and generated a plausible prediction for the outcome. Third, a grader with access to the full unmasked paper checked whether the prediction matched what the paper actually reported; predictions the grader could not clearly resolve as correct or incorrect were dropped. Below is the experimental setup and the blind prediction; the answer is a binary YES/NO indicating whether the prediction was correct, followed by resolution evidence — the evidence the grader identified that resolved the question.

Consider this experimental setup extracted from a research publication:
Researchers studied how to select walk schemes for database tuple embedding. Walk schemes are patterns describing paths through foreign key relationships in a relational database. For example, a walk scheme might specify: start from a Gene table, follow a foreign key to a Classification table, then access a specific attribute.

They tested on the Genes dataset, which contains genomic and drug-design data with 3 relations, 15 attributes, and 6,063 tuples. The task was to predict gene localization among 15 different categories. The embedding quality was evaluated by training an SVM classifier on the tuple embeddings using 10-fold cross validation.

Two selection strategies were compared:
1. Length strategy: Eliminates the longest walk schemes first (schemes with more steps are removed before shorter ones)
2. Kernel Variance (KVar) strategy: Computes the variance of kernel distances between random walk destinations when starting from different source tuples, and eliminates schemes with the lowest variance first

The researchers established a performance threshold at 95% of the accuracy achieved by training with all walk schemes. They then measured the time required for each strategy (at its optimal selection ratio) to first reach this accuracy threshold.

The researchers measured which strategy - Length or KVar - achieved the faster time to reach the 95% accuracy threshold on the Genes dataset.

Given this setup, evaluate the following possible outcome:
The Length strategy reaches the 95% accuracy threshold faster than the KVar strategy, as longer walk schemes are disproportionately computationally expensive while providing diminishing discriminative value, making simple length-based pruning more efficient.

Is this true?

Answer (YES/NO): YES